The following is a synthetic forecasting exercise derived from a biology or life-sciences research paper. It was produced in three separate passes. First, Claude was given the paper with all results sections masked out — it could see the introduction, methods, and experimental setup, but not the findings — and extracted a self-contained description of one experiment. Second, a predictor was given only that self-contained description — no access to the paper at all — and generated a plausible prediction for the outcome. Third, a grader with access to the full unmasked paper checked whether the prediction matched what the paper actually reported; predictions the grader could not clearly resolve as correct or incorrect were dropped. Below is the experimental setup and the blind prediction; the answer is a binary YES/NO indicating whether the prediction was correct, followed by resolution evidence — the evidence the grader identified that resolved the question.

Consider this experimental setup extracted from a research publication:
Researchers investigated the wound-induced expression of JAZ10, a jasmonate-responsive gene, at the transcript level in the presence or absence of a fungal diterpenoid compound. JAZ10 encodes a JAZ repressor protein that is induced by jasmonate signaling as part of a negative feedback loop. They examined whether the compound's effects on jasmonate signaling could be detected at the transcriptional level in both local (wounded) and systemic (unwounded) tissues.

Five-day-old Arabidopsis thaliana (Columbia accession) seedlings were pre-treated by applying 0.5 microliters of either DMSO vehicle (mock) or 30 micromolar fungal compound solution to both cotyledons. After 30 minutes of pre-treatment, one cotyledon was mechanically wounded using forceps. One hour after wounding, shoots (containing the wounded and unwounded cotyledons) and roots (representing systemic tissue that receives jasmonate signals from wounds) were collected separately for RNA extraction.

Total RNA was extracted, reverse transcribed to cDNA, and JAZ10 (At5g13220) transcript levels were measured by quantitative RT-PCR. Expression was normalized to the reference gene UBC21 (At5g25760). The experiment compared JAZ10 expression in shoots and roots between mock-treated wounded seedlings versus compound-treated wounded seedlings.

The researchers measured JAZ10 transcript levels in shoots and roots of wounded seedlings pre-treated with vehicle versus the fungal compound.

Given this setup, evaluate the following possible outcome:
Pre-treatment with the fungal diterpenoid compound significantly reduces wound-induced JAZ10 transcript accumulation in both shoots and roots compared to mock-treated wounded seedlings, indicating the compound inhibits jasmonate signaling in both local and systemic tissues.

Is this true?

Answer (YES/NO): NO